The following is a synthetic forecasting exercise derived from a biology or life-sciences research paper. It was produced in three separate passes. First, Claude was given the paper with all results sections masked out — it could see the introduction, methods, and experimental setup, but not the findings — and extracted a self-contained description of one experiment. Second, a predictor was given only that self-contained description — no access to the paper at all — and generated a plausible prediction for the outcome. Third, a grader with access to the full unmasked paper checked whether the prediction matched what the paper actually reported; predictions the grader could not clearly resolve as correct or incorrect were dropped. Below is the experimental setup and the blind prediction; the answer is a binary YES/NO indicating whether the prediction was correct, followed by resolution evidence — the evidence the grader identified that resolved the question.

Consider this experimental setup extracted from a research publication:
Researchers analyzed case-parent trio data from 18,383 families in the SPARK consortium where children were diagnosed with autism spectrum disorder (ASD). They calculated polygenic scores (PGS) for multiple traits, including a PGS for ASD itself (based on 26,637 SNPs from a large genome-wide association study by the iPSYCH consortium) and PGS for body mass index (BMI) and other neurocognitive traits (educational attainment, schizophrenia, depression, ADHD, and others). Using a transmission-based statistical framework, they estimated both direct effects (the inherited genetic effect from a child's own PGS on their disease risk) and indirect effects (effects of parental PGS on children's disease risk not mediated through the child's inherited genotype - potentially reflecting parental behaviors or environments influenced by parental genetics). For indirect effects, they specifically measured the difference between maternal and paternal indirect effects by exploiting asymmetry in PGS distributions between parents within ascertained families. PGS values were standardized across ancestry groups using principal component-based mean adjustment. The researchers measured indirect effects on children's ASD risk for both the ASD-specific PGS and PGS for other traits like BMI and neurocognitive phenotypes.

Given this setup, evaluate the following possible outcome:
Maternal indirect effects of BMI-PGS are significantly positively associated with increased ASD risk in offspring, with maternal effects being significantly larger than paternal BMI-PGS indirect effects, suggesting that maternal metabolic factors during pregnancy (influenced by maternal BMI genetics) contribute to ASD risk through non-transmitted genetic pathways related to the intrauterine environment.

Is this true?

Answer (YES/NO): YES